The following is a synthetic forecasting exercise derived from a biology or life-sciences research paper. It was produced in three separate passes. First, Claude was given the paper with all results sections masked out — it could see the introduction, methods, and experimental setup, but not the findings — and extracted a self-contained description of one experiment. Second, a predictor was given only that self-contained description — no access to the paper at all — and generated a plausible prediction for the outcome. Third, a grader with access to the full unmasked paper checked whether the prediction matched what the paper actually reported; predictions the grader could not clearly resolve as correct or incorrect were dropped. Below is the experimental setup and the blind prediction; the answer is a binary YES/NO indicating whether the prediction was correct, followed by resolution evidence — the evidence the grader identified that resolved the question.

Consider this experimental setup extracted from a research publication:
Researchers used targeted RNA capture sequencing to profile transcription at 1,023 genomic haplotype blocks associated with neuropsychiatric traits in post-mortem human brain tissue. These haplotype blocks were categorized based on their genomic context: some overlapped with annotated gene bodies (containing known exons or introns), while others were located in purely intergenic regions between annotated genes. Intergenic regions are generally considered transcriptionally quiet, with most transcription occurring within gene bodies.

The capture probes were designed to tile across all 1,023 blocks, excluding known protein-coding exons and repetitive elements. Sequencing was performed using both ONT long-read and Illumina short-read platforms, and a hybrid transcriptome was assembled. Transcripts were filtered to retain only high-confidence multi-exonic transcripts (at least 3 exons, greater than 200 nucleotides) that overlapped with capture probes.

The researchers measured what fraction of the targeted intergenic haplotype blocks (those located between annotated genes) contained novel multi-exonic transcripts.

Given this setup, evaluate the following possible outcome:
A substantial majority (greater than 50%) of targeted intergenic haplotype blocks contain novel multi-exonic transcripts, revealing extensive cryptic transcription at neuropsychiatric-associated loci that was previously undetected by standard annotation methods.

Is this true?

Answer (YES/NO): NO